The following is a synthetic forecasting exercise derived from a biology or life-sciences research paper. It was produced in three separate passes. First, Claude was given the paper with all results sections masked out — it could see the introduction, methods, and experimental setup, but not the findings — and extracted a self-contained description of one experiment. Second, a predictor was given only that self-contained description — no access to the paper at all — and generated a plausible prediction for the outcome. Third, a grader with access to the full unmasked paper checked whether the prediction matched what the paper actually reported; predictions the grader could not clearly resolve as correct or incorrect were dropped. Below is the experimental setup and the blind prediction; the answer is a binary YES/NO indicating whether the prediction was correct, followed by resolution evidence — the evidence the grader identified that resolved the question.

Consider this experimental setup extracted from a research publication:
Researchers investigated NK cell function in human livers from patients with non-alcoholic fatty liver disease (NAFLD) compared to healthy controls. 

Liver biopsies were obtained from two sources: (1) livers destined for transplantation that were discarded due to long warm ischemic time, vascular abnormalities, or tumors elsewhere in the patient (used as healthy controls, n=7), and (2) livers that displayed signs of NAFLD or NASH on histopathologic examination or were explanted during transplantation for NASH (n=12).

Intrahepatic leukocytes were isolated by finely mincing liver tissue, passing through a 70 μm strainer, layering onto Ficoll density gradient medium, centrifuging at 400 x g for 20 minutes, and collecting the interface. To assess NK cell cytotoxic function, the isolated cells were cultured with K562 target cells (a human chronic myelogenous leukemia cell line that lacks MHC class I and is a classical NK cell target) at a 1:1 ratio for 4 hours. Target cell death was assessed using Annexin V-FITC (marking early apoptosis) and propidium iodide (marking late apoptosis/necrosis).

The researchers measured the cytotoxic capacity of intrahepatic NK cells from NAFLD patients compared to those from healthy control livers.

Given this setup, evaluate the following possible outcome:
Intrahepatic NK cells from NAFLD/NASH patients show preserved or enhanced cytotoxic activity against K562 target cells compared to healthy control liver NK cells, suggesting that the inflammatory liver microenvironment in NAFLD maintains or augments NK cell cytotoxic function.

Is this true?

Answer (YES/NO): NO